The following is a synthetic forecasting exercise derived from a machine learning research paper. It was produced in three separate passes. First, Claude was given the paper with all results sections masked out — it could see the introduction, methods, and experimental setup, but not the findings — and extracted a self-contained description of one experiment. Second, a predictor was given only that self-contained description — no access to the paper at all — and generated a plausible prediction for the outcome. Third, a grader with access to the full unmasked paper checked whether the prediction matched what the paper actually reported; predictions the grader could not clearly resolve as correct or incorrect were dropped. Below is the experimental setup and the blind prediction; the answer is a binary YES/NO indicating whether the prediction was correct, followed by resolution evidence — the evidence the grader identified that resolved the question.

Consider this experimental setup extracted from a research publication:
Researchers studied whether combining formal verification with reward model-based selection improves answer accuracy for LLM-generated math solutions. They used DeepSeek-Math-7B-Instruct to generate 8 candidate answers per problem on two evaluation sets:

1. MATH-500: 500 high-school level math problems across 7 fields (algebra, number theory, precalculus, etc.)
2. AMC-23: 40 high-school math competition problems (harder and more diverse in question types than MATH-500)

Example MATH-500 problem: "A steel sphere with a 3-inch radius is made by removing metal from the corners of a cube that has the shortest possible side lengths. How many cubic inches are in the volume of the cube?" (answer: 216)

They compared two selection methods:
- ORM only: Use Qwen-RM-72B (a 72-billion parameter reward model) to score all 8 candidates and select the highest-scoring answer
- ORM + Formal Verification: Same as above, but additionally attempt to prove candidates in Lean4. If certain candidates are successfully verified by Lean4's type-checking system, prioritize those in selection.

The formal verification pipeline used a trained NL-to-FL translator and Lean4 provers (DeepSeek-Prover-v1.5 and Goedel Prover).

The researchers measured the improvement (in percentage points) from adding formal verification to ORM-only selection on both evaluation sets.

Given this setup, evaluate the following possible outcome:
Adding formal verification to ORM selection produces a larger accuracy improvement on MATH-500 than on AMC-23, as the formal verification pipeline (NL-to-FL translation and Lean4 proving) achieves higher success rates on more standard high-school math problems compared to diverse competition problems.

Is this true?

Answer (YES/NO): NO